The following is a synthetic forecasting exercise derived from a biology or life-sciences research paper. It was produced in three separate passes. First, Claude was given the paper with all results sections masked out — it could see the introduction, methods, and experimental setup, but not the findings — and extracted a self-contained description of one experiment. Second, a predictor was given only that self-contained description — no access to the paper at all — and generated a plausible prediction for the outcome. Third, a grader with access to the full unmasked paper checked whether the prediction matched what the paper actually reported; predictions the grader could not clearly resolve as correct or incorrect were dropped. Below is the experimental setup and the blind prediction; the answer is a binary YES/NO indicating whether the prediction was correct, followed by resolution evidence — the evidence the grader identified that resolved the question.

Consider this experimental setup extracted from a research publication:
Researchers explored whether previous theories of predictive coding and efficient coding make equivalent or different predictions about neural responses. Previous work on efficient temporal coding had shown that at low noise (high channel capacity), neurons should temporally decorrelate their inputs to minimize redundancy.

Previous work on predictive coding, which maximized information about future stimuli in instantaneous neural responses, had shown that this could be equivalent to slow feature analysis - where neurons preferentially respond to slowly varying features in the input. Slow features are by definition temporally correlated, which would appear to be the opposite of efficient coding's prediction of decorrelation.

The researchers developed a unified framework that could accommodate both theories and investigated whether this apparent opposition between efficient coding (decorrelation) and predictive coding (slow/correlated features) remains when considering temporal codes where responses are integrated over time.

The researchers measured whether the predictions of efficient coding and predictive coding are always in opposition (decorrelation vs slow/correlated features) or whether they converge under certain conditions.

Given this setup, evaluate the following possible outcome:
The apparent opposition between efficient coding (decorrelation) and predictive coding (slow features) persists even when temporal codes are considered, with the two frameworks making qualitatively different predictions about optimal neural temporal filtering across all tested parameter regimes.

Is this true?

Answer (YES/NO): NO